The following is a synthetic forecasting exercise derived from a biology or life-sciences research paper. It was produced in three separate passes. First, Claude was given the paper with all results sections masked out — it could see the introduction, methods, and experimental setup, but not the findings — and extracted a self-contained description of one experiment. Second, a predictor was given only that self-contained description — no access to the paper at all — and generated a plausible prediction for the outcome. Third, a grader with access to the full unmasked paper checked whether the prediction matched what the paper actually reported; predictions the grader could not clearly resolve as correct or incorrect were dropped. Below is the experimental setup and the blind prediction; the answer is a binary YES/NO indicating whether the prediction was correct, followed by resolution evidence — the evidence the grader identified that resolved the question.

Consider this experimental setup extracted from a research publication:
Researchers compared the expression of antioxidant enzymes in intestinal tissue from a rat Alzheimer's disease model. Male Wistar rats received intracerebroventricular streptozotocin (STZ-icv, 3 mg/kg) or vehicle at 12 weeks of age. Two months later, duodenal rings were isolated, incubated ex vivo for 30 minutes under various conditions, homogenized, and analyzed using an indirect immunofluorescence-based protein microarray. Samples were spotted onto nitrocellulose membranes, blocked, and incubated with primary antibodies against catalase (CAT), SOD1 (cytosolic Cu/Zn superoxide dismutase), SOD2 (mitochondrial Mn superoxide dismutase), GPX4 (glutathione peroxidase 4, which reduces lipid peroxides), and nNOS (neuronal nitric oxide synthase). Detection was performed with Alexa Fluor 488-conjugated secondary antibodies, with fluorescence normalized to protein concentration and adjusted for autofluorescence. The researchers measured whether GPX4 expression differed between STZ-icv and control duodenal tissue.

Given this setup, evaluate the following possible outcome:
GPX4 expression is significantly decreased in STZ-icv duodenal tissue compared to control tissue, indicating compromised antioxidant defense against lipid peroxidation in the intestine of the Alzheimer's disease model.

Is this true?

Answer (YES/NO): YES